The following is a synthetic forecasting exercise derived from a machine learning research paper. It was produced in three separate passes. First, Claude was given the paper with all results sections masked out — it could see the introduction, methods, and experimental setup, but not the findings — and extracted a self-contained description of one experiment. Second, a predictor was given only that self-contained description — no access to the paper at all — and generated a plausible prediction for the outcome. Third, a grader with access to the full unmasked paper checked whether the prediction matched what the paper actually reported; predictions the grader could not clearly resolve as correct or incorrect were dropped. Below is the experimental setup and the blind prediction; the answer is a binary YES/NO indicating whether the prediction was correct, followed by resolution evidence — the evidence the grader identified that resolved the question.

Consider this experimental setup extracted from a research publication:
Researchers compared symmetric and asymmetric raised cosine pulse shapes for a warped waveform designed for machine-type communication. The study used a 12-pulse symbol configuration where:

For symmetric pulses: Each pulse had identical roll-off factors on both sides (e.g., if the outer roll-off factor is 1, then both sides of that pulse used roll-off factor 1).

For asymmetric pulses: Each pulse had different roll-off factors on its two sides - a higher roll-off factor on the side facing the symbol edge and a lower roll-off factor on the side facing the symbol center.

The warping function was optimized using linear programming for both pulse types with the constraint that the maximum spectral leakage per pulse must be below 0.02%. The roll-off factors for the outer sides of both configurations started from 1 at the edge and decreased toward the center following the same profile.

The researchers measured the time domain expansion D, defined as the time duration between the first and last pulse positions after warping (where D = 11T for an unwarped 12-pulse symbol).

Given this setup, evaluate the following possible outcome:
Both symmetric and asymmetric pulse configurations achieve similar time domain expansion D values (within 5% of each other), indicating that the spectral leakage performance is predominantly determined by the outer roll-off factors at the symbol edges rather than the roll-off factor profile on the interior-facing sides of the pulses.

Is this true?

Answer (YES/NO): NO